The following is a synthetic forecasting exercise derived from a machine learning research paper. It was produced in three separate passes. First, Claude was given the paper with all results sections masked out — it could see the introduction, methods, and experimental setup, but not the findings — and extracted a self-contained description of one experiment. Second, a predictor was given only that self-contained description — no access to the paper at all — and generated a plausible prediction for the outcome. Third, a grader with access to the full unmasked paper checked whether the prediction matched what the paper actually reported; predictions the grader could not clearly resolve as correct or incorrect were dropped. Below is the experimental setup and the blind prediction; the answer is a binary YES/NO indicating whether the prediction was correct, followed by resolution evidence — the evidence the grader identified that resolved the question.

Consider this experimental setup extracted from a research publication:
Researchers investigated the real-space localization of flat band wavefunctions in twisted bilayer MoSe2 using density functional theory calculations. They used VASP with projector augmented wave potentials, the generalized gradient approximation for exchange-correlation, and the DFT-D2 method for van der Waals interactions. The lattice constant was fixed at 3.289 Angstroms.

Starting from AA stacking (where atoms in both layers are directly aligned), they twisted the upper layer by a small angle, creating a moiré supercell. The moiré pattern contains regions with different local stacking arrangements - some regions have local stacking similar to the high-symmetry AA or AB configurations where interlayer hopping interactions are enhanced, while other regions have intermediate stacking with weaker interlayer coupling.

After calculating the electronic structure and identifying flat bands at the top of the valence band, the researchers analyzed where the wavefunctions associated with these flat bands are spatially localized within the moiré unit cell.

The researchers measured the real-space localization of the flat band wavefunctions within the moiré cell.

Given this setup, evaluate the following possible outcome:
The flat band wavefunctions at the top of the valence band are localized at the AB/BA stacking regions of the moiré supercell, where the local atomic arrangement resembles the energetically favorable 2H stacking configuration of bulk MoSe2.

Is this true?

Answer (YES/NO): NO